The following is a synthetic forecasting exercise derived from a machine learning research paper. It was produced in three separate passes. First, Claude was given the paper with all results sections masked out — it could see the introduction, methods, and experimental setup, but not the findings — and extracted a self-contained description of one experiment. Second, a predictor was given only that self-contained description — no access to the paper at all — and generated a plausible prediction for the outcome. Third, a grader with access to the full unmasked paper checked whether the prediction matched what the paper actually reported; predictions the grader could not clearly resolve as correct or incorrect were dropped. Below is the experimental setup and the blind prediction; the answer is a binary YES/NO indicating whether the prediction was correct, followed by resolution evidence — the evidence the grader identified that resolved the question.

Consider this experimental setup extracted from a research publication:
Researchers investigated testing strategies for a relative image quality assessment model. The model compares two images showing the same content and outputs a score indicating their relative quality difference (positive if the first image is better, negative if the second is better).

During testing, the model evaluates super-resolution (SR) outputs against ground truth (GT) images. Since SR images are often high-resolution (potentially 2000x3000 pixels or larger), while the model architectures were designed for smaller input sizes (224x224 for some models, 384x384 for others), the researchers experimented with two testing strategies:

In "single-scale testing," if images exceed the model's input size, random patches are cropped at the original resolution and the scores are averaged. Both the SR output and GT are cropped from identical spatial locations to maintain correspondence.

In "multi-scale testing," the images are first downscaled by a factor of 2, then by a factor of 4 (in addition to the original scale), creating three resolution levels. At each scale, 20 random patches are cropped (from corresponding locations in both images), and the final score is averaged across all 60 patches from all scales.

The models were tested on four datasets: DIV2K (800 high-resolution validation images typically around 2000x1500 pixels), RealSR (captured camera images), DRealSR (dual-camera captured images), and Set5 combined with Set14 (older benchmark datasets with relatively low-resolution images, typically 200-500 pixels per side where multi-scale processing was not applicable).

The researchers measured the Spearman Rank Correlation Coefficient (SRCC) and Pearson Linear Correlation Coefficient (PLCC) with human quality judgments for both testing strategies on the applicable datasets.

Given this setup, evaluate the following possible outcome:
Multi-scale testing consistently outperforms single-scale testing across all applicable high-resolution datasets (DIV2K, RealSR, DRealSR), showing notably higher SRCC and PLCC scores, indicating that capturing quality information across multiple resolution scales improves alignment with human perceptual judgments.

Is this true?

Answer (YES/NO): NO